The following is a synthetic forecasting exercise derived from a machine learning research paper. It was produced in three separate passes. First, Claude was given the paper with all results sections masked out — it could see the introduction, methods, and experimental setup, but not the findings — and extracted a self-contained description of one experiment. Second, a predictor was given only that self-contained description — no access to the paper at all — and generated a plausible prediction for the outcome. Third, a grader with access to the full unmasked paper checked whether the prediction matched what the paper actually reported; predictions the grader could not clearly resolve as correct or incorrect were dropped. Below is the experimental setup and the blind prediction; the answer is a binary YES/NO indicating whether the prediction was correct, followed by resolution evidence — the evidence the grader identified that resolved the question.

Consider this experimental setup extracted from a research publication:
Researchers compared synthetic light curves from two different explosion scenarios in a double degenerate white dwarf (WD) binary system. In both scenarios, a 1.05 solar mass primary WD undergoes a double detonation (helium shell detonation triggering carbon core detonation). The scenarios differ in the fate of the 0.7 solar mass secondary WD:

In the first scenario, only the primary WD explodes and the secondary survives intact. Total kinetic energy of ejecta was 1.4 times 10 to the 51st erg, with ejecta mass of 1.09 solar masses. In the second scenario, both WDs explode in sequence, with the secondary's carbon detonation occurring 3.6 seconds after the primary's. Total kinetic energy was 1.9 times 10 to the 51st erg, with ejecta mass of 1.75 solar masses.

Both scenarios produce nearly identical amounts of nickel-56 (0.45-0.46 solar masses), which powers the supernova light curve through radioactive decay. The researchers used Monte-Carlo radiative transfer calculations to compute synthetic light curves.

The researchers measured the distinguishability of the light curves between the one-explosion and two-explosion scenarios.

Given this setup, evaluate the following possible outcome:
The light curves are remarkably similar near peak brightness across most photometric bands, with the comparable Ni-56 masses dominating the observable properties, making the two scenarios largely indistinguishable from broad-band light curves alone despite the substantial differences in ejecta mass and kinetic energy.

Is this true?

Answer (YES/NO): YES